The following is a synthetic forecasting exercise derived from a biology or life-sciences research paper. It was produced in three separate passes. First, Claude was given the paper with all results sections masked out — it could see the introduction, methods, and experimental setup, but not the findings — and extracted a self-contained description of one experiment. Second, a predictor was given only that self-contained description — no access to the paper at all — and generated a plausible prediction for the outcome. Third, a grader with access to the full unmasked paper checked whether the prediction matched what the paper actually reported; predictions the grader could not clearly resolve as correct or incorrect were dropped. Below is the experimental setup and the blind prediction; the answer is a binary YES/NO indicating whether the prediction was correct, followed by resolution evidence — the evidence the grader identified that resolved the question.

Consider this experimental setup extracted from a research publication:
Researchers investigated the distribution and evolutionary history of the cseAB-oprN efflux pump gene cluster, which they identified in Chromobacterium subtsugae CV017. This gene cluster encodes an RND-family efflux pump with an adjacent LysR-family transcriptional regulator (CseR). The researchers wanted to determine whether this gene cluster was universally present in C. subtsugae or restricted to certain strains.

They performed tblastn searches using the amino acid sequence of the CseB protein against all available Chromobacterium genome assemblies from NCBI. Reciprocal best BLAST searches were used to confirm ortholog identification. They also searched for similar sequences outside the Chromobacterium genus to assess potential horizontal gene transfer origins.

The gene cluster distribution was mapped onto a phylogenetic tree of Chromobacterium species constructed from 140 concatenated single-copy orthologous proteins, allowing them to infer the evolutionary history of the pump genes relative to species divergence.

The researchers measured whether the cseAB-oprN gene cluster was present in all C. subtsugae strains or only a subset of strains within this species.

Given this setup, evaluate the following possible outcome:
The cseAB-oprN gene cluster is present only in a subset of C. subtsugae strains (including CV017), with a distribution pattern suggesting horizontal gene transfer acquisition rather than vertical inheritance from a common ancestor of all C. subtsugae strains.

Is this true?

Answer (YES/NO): YES